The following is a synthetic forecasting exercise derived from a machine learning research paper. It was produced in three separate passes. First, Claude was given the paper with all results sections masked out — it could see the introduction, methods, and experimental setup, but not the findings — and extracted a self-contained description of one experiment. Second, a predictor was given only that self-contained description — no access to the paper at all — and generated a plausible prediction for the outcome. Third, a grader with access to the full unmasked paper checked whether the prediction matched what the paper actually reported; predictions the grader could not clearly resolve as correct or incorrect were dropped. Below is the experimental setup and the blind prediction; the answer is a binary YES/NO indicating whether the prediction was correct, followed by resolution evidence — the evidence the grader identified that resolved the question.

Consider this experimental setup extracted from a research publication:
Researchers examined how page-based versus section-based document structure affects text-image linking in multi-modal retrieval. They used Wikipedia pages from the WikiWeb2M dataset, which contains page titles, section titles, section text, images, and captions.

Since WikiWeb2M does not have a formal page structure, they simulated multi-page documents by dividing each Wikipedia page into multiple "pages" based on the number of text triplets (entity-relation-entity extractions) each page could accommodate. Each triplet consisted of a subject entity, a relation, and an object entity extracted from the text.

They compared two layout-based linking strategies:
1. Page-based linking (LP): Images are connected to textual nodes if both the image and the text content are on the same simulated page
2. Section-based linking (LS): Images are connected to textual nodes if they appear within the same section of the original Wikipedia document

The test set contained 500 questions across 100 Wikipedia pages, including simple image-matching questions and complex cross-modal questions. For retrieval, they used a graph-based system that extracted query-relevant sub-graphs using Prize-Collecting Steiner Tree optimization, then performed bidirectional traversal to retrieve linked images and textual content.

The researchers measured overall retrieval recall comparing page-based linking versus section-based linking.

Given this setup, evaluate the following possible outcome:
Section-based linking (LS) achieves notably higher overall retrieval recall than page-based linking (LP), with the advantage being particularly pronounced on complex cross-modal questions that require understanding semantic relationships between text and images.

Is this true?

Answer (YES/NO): NO